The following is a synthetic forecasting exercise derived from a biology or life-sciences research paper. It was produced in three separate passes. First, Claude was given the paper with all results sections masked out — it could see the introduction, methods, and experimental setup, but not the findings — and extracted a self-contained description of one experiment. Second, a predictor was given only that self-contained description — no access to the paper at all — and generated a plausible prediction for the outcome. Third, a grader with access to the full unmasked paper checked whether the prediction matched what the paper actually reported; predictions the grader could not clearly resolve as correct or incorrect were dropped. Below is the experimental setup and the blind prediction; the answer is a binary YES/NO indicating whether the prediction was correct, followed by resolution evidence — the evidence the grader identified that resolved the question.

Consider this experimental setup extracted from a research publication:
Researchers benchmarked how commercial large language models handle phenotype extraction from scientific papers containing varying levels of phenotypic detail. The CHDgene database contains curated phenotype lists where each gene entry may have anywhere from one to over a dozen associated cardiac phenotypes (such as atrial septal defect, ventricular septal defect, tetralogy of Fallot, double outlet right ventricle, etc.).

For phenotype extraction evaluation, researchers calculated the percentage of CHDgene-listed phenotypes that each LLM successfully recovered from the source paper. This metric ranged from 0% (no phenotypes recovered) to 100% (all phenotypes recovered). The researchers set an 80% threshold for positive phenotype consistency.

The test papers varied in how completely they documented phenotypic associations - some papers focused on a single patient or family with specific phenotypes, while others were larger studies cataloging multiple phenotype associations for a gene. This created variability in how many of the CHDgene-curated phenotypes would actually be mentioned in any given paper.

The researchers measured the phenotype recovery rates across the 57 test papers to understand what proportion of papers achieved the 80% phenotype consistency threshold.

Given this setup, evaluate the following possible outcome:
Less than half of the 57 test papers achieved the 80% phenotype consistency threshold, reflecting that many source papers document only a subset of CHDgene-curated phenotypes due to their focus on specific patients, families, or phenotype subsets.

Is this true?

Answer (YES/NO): NO